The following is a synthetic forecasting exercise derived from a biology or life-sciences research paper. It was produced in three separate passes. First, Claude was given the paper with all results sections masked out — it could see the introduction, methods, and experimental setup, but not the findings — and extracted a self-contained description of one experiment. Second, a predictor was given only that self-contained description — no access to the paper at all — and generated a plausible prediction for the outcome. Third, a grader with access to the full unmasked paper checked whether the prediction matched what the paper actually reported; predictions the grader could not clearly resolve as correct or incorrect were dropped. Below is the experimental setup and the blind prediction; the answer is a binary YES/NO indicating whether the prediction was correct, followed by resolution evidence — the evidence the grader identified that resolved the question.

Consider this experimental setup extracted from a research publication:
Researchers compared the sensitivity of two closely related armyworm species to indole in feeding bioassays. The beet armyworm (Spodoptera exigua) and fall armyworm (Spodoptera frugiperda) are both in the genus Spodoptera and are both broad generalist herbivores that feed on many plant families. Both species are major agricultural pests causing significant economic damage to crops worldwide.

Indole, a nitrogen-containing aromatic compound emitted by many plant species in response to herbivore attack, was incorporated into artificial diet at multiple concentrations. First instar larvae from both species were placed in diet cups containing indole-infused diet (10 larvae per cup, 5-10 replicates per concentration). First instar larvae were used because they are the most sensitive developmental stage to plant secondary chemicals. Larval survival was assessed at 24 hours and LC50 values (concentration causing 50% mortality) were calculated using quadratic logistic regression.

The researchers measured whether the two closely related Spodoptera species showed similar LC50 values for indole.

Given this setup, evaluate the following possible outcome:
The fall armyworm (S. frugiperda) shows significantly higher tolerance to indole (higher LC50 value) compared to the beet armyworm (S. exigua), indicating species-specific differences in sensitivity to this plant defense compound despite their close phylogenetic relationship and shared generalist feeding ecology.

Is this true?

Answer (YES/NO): NO